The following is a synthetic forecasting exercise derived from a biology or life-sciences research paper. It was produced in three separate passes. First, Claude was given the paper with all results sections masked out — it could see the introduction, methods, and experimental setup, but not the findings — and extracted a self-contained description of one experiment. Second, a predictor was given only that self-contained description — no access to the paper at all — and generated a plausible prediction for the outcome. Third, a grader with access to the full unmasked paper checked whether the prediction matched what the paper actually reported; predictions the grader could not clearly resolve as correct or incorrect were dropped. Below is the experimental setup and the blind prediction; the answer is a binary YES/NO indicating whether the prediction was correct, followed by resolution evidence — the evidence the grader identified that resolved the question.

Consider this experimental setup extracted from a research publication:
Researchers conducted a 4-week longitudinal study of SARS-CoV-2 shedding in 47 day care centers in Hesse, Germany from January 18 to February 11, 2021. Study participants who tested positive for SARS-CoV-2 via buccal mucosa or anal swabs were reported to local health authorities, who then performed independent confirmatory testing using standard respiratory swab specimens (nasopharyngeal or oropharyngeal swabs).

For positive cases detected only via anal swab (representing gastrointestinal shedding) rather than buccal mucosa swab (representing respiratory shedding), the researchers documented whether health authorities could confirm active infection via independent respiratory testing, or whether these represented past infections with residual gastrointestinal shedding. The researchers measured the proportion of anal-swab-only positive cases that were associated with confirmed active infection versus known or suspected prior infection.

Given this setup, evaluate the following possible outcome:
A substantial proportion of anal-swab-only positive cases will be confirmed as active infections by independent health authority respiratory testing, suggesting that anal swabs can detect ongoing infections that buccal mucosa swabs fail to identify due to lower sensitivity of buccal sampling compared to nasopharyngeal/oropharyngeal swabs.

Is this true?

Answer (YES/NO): NO